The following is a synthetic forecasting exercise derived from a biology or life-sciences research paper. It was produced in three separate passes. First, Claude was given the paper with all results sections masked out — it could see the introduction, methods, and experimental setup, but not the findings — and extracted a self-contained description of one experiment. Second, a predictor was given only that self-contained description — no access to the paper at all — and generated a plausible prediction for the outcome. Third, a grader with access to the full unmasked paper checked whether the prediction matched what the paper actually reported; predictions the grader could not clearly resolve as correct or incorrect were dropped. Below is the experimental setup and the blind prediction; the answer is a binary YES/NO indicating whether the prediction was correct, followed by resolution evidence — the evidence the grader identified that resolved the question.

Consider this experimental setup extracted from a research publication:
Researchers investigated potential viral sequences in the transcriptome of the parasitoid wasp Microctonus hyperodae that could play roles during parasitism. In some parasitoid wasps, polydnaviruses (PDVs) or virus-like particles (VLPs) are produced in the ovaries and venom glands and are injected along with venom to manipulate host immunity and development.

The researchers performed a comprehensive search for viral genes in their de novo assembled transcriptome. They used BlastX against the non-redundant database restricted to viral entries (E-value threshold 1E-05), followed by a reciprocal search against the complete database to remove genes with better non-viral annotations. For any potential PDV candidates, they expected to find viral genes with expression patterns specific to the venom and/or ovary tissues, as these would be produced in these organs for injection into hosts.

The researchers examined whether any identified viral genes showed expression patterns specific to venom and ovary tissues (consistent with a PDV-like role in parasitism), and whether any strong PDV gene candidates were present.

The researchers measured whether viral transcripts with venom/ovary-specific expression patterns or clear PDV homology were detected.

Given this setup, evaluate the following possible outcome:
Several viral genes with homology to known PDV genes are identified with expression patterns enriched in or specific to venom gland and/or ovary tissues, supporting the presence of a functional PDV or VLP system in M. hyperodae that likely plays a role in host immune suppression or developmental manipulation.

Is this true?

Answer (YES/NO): NO